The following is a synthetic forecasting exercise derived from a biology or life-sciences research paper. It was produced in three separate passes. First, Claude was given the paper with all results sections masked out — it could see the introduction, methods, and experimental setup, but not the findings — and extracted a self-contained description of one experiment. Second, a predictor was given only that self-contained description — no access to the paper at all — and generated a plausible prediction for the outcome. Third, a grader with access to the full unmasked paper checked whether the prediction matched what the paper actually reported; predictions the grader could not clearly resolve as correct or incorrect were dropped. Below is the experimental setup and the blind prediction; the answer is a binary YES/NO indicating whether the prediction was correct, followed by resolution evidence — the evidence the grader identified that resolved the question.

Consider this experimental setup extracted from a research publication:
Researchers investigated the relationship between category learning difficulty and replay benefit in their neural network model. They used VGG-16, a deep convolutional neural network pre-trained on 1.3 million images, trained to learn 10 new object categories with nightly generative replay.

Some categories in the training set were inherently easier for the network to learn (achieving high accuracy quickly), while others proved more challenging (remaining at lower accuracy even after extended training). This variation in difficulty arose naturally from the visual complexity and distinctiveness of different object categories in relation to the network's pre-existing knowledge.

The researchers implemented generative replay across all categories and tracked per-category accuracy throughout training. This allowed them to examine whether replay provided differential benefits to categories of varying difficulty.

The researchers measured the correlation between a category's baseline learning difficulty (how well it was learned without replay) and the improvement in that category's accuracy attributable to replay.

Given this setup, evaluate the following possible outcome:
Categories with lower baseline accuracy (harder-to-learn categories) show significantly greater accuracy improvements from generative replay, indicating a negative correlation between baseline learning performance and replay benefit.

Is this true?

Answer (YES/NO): YES